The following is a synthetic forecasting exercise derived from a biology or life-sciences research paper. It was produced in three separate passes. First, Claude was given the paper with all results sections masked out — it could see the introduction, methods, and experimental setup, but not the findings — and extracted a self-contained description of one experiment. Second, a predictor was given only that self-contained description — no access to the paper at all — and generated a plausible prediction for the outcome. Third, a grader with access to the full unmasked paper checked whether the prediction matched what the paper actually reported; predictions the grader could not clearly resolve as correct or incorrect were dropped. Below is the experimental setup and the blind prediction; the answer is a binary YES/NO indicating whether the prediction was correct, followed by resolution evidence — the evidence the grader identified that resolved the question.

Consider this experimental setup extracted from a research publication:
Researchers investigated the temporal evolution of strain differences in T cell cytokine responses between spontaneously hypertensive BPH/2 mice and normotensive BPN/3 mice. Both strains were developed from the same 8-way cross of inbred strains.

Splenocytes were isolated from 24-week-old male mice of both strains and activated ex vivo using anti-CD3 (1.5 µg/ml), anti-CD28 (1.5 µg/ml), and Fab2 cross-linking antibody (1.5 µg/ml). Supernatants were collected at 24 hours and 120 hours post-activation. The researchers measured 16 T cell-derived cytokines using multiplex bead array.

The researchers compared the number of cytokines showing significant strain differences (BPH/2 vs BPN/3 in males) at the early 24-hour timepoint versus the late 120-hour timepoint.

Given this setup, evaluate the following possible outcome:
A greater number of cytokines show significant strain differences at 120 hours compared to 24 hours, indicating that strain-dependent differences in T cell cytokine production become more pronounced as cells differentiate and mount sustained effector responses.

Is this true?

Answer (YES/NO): YES